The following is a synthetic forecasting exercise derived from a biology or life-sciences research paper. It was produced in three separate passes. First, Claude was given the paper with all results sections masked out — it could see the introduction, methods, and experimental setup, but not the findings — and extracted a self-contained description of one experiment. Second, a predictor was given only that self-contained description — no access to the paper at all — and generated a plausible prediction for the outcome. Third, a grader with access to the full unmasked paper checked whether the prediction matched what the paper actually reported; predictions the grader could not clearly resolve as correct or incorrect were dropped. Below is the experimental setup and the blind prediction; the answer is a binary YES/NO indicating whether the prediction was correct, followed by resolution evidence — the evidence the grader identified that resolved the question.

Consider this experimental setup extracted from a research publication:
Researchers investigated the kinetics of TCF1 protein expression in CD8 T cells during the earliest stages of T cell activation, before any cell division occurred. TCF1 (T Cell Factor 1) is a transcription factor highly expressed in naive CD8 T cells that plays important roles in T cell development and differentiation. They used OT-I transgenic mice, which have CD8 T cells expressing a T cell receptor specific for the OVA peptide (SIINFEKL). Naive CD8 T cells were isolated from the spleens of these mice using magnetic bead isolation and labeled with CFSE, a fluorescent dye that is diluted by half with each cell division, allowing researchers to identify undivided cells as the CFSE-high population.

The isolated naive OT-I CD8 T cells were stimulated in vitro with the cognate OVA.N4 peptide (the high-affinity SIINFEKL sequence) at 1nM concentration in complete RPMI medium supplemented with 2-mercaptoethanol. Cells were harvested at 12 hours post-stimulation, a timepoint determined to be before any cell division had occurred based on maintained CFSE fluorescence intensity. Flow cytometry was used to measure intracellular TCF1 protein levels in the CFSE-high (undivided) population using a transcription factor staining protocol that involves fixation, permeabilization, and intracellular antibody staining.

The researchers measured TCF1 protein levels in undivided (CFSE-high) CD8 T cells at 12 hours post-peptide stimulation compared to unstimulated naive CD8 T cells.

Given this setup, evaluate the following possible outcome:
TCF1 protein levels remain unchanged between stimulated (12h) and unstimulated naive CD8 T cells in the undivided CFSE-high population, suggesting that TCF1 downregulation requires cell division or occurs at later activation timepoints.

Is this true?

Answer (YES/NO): NO